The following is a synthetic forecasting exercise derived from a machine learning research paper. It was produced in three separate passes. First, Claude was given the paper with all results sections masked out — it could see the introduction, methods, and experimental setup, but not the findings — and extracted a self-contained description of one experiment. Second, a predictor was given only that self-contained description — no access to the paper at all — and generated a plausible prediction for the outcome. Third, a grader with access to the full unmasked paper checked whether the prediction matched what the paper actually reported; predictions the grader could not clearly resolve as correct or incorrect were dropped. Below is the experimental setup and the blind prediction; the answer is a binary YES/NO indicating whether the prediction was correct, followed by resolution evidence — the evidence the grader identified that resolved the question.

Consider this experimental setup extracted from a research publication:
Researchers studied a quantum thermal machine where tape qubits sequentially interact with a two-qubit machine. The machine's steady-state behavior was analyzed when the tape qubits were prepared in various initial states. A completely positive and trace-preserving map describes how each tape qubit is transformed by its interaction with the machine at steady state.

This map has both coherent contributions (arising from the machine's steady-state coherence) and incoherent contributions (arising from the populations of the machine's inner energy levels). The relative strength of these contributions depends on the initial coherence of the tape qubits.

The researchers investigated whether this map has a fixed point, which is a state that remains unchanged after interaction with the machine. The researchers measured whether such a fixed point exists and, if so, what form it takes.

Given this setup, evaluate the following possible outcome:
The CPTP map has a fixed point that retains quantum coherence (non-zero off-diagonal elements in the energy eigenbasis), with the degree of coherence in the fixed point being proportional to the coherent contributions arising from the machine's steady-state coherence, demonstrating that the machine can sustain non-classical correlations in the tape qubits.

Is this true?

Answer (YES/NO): NO